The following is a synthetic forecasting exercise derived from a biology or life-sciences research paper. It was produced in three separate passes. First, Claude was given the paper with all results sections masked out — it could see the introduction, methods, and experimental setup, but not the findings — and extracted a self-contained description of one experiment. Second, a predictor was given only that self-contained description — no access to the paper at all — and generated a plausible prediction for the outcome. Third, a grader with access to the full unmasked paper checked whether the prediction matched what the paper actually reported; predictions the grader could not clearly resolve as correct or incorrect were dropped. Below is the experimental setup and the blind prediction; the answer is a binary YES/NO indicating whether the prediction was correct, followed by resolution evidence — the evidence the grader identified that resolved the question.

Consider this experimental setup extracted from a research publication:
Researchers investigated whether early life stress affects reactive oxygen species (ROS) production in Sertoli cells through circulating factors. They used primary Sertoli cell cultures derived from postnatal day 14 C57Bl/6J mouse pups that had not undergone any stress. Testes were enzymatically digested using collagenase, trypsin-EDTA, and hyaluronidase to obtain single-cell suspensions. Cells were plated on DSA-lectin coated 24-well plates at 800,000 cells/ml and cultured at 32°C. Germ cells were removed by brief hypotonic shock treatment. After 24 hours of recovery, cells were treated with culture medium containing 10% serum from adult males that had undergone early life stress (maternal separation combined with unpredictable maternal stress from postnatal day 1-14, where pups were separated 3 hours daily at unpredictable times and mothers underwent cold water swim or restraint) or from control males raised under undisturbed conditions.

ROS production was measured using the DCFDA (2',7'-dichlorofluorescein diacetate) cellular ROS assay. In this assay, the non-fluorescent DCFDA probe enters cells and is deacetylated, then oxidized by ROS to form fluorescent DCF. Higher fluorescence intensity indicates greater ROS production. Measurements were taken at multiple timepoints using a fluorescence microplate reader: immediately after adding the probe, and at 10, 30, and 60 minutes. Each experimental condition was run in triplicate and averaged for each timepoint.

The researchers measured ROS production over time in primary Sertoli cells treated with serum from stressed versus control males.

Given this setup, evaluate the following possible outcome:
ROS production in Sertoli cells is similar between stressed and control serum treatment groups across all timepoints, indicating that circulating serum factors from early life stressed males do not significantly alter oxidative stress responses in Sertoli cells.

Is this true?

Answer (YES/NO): YES